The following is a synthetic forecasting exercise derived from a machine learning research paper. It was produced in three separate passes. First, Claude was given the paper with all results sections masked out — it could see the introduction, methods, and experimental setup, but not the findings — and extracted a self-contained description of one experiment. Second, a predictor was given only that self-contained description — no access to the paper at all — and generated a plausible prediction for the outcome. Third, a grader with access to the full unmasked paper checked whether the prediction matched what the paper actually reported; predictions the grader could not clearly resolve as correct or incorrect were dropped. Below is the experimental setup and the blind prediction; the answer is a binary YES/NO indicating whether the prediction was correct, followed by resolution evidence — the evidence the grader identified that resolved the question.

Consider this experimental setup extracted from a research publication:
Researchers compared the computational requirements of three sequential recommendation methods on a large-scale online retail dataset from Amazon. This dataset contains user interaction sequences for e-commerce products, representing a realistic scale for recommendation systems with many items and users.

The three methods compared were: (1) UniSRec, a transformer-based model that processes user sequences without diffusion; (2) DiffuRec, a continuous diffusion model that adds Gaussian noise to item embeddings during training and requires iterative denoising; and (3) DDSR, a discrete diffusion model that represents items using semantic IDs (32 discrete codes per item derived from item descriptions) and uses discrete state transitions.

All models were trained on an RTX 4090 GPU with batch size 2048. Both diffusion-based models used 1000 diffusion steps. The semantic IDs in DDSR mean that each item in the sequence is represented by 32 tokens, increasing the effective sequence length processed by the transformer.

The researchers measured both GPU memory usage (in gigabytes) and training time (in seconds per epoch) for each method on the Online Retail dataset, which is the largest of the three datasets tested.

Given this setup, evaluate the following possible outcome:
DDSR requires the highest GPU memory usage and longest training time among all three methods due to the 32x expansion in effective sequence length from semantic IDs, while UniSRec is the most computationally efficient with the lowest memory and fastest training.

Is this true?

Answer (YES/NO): NO